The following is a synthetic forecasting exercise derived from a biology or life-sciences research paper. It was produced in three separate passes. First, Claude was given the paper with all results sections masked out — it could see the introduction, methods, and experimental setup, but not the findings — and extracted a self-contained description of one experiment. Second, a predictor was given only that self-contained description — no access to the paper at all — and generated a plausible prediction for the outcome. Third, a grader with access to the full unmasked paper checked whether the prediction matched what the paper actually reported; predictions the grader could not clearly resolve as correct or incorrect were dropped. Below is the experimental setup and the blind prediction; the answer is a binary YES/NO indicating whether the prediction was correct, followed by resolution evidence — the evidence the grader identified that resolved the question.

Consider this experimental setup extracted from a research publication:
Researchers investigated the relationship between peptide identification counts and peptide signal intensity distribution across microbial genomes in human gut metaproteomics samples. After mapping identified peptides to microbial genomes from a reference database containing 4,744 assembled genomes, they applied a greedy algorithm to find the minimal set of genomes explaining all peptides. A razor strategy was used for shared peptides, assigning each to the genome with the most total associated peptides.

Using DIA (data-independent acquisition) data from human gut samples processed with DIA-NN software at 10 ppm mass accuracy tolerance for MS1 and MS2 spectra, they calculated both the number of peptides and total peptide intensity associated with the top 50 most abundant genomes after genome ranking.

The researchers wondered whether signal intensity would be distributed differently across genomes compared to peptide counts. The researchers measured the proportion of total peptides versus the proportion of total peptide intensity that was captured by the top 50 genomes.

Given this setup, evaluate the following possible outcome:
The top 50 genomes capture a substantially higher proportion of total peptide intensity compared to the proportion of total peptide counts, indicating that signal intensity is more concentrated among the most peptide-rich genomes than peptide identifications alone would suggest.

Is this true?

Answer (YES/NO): YES